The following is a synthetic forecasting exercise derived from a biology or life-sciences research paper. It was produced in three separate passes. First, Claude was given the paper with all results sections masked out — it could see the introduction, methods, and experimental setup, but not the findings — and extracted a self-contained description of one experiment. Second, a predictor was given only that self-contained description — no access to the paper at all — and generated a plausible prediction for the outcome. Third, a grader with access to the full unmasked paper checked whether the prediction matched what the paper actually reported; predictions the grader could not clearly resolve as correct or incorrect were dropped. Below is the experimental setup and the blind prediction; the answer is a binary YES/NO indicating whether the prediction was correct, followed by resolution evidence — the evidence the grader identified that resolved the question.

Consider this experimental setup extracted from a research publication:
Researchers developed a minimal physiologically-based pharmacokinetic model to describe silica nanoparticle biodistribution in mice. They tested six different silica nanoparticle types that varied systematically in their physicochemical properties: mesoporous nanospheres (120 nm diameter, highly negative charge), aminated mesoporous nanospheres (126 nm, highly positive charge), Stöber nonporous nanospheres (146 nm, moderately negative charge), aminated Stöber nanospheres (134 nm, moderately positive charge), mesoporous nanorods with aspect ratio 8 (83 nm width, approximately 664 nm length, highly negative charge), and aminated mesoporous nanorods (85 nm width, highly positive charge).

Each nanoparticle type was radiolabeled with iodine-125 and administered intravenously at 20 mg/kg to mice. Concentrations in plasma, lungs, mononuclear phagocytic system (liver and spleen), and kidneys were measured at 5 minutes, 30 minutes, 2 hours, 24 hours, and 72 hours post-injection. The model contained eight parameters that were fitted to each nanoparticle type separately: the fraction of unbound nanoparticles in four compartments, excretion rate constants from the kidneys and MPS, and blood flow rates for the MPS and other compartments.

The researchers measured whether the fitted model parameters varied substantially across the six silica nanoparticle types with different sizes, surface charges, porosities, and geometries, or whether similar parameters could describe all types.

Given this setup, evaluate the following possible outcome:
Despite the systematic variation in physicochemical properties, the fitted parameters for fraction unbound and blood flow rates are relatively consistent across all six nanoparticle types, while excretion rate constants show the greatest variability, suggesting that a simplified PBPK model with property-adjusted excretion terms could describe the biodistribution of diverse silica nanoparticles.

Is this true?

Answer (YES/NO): NO